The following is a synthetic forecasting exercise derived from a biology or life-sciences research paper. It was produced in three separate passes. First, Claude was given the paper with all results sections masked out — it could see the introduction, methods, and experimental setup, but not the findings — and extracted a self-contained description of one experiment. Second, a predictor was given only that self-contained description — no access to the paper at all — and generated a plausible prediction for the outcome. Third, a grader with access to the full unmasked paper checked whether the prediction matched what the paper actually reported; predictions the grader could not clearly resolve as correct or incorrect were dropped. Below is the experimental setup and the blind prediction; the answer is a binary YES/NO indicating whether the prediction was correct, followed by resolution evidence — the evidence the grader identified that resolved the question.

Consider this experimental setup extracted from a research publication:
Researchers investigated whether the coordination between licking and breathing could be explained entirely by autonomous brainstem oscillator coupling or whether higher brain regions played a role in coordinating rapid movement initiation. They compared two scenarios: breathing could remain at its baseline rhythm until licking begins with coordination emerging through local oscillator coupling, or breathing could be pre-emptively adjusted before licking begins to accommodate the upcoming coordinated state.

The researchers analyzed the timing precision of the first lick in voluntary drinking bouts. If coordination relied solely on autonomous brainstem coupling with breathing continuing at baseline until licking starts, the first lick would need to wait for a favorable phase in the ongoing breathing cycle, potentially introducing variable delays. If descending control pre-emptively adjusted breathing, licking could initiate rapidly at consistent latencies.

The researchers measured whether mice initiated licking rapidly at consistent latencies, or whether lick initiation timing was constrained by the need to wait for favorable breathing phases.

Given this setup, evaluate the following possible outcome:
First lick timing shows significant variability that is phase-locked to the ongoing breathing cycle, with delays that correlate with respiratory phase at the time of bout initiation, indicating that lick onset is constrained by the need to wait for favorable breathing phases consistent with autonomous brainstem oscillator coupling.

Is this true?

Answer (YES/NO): NO